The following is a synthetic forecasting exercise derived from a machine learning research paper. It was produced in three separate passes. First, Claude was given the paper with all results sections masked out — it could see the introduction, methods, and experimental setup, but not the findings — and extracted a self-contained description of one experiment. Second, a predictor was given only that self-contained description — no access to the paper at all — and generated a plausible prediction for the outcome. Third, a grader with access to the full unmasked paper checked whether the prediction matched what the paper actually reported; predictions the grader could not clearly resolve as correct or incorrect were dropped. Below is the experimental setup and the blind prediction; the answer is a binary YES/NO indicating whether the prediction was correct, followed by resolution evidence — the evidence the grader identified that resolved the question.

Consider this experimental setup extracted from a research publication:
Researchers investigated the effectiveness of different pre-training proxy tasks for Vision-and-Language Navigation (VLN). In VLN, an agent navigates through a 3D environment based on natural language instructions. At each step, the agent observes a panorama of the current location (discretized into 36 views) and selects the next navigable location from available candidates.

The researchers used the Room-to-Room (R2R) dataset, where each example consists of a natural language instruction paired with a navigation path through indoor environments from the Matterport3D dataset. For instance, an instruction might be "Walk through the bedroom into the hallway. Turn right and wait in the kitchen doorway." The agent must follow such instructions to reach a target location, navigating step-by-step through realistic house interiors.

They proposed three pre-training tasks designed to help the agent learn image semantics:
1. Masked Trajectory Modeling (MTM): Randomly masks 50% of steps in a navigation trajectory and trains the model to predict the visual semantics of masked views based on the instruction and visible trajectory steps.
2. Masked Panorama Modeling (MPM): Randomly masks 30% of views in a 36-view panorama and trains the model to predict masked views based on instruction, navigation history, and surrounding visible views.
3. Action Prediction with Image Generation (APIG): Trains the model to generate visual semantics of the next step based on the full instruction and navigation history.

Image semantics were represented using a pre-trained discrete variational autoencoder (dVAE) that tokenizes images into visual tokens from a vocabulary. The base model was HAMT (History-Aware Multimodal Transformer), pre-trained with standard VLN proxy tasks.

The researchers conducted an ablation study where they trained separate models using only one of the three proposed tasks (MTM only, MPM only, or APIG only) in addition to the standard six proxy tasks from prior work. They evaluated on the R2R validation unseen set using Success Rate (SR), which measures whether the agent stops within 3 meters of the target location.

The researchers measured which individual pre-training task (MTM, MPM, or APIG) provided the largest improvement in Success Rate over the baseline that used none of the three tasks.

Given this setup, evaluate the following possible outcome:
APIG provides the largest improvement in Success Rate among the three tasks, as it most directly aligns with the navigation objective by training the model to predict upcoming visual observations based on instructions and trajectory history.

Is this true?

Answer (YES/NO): NO